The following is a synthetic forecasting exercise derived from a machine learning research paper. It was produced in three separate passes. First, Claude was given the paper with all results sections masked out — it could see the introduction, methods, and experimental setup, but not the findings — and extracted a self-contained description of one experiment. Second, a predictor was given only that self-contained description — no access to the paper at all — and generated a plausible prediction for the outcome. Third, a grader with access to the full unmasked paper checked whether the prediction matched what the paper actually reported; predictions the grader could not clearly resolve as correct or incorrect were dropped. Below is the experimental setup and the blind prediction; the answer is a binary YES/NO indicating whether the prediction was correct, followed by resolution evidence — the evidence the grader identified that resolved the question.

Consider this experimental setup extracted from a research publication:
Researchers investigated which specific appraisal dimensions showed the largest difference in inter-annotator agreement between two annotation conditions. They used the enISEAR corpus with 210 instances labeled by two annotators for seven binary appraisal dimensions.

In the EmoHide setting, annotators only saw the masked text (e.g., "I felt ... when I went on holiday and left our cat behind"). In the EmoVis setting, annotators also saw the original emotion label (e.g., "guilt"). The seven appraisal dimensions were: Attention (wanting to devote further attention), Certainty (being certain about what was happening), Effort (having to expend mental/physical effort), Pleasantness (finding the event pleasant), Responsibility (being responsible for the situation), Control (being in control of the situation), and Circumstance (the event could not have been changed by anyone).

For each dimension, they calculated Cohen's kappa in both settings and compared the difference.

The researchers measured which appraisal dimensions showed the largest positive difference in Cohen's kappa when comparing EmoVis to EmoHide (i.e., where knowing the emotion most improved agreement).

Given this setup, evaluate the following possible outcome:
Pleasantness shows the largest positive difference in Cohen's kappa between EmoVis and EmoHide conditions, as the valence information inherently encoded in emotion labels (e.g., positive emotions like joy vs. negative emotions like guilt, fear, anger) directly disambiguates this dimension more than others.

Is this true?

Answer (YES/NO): NO